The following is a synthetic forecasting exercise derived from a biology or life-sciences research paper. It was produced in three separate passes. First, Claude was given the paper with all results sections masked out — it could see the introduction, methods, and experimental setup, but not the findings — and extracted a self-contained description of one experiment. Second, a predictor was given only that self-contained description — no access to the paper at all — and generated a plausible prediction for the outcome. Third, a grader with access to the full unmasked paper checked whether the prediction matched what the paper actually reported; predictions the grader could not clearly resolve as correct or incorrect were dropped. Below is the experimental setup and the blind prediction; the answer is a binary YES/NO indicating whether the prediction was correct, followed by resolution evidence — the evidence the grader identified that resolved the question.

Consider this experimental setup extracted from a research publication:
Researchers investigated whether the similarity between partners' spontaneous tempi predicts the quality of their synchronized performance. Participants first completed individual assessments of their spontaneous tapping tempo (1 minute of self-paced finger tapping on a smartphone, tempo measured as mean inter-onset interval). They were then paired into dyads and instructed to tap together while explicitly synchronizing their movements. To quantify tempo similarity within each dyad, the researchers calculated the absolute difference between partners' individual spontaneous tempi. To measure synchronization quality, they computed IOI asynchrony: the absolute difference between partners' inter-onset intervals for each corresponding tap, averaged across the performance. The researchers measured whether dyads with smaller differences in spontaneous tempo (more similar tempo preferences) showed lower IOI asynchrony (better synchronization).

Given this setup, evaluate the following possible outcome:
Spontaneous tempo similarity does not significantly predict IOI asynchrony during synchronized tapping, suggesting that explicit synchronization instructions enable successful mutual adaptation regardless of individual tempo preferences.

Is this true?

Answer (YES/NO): NO